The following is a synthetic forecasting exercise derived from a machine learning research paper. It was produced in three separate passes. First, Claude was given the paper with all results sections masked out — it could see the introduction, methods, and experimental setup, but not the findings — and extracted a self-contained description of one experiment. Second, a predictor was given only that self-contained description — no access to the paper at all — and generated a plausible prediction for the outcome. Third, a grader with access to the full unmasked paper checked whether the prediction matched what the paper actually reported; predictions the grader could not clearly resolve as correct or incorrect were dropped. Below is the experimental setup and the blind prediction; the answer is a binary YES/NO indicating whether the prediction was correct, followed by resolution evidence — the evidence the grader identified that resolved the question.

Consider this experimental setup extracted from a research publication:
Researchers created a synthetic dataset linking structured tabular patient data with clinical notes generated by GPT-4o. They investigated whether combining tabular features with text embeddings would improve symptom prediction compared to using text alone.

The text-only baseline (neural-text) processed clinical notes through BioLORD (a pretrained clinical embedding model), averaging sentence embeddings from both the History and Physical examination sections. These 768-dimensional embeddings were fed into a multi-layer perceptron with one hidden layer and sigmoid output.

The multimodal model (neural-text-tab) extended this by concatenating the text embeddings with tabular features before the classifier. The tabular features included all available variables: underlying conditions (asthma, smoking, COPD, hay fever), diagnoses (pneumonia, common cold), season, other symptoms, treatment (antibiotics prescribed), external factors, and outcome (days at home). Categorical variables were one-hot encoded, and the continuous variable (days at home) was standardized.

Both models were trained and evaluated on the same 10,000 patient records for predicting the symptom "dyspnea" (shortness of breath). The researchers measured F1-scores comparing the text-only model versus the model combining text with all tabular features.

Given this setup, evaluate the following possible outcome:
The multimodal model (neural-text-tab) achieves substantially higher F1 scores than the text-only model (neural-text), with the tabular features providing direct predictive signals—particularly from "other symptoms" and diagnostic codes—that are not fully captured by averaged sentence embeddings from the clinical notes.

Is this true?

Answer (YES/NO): NO